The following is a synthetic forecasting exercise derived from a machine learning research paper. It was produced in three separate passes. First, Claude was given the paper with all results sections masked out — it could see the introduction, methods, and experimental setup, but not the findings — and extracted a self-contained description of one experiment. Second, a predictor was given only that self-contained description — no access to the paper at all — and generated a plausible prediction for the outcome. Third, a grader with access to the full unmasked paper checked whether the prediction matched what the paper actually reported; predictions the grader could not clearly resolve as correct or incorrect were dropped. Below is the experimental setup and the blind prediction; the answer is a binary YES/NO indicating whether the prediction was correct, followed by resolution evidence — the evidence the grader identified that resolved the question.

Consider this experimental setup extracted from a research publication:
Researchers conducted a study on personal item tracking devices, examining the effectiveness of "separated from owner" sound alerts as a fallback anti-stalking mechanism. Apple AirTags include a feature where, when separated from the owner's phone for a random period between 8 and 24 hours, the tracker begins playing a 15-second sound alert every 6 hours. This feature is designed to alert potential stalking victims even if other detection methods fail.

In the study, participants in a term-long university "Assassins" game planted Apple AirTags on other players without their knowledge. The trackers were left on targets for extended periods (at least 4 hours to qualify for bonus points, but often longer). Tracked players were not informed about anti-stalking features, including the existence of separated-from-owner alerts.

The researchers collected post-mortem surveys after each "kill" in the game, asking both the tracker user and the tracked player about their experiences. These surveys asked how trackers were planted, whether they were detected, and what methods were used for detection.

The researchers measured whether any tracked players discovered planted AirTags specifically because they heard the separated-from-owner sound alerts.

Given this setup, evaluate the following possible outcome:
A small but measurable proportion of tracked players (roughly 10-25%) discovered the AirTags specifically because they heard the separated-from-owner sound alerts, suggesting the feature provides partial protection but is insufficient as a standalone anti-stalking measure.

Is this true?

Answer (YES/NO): NO